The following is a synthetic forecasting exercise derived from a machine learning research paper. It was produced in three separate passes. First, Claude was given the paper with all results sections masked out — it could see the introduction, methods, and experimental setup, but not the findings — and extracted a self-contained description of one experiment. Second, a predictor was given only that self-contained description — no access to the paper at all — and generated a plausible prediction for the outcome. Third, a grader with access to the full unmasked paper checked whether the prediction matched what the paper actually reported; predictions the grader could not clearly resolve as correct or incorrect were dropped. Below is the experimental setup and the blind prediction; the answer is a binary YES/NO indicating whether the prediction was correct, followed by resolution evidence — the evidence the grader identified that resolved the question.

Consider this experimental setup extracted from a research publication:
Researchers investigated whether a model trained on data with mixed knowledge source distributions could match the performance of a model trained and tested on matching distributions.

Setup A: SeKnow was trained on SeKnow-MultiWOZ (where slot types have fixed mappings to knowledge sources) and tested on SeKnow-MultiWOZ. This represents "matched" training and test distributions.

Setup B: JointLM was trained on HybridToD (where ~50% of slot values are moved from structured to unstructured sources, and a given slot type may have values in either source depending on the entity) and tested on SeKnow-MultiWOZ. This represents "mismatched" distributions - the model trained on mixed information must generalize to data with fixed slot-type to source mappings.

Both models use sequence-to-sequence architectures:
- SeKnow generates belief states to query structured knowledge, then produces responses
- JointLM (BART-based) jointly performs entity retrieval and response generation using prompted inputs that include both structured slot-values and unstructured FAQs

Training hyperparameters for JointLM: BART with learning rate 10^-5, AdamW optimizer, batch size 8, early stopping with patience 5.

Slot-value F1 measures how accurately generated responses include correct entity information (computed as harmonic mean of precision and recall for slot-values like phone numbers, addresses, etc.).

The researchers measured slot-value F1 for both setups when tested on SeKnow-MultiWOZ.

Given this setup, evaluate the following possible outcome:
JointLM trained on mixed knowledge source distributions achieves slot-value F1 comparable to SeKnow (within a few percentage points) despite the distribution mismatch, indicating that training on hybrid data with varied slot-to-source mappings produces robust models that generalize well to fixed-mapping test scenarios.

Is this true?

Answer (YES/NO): YES